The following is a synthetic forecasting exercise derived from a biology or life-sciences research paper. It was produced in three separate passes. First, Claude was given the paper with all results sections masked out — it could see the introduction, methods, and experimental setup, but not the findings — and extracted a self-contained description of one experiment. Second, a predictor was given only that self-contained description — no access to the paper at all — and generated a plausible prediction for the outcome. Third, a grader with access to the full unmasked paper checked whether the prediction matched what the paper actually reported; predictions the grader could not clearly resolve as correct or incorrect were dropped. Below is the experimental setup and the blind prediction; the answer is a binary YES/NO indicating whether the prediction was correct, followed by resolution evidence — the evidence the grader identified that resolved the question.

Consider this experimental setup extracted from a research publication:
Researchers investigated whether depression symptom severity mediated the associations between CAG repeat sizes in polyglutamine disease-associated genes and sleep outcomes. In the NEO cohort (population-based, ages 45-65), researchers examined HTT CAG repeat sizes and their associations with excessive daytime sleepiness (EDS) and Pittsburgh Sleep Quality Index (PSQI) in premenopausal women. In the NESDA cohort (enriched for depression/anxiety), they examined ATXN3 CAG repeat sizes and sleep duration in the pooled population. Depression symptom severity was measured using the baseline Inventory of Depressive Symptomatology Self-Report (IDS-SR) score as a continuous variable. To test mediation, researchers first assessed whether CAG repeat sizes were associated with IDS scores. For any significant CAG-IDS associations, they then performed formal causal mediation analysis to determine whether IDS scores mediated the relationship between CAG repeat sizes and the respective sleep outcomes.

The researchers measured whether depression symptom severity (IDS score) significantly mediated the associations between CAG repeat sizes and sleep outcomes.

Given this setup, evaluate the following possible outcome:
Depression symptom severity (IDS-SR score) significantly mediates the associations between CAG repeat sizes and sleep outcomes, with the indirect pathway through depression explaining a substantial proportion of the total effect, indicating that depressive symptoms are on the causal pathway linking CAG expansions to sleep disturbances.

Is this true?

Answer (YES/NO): NO